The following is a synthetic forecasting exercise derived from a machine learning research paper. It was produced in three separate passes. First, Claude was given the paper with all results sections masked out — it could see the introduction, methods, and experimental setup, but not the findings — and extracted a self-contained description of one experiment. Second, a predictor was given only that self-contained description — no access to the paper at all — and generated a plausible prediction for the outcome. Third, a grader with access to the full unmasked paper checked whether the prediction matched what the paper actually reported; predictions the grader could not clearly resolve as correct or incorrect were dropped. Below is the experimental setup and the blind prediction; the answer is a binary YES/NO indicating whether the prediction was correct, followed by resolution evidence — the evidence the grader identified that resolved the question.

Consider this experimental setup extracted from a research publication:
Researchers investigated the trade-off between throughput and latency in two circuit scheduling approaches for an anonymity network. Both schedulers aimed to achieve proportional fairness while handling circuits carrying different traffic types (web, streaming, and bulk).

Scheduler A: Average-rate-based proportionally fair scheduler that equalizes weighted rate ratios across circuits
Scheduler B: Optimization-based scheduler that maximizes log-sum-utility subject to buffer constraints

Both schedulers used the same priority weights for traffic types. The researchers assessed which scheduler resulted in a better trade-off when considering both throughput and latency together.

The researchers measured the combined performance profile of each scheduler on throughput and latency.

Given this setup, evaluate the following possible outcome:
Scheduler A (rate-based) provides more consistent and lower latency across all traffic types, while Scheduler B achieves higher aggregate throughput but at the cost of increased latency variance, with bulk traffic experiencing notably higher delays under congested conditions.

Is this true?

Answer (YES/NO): NO